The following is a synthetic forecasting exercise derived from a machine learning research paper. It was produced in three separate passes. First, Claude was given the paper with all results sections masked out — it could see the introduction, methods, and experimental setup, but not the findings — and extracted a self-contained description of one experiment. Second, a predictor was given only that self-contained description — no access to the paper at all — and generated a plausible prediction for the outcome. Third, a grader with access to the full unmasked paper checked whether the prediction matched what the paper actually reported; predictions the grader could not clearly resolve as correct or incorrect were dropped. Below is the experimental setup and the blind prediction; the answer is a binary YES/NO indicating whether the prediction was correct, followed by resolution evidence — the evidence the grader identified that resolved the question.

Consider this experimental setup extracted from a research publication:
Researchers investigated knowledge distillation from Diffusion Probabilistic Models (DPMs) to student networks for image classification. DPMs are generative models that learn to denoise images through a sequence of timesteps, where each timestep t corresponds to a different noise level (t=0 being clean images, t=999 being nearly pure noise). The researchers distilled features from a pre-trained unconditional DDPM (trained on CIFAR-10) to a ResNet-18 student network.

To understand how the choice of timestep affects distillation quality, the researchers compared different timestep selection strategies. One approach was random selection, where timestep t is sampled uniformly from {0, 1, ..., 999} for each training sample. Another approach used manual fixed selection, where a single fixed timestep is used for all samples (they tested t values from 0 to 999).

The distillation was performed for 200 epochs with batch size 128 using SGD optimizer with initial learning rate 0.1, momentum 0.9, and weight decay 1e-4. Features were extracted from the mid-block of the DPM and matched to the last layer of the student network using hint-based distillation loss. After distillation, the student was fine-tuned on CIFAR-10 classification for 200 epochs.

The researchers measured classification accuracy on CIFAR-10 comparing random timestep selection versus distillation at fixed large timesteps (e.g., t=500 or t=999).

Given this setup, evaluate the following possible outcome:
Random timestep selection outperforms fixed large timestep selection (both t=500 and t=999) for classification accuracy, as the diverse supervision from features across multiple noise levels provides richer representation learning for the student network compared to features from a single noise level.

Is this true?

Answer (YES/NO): NO